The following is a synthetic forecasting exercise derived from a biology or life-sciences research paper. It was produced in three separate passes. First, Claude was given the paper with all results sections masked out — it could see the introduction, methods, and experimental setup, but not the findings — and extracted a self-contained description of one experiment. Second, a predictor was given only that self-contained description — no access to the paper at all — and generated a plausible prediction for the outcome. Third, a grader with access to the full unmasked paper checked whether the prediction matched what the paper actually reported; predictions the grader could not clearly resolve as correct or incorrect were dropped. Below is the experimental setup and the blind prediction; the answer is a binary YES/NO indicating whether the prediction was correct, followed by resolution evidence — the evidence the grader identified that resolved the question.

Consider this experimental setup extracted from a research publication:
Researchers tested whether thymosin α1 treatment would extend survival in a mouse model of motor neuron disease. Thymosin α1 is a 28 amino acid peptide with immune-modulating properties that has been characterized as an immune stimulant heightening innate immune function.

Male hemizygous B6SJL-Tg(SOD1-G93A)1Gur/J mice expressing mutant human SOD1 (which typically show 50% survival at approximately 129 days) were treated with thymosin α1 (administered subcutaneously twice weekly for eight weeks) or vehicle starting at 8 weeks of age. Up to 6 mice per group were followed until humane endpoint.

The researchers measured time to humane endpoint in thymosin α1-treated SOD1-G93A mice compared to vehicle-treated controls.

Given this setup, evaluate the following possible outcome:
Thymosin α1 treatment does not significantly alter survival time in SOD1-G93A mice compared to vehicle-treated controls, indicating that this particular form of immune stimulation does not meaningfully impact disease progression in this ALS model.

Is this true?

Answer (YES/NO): YES